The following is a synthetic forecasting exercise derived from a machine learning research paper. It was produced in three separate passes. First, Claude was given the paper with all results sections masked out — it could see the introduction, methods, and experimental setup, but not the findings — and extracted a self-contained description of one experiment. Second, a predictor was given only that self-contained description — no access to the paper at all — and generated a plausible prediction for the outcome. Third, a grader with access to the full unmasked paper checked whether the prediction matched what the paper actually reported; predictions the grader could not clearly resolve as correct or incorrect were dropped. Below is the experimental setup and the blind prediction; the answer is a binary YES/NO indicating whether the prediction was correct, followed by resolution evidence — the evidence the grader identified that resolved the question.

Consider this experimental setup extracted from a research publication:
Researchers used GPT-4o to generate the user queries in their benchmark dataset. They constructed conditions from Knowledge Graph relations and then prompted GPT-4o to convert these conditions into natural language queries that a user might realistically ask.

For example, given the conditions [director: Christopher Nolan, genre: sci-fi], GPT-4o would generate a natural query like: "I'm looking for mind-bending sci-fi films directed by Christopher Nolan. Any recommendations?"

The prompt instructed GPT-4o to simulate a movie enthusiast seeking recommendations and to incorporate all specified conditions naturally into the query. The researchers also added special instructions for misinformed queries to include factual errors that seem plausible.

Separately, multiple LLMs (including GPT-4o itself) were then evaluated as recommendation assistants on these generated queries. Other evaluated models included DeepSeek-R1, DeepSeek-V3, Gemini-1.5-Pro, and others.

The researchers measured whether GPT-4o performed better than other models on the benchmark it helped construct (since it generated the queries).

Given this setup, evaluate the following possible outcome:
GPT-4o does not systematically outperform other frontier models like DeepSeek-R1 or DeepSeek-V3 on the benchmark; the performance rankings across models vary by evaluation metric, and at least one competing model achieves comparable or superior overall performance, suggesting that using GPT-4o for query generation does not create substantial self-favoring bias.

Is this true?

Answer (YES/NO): YES